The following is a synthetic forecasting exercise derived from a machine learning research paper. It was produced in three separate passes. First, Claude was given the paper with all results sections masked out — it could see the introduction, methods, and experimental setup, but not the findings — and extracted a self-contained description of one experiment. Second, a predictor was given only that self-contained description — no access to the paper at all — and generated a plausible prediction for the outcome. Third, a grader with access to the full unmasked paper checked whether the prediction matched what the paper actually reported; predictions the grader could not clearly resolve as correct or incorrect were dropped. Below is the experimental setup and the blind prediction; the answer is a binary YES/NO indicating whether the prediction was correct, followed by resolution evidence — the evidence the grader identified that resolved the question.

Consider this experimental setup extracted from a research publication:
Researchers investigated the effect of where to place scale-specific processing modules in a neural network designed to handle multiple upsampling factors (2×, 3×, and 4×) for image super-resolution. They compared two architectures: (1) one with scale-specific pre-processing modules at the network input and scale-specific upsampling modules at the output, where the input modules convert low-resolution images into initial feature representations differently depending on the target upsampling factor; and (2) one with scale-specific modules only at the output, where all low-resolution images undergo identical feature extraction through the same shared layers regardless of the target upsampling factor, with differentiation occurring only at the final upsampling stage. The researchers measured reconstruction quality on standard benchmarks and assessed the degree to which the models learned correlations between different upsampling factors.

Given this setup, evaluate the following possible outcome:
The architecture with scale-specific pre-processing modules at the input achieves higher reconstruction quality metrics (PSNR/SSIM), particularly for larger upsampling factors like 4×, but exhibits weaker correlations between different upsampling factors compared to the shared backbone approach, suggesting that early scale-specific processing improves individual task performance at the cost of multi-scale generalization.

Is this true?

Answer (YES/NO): NO